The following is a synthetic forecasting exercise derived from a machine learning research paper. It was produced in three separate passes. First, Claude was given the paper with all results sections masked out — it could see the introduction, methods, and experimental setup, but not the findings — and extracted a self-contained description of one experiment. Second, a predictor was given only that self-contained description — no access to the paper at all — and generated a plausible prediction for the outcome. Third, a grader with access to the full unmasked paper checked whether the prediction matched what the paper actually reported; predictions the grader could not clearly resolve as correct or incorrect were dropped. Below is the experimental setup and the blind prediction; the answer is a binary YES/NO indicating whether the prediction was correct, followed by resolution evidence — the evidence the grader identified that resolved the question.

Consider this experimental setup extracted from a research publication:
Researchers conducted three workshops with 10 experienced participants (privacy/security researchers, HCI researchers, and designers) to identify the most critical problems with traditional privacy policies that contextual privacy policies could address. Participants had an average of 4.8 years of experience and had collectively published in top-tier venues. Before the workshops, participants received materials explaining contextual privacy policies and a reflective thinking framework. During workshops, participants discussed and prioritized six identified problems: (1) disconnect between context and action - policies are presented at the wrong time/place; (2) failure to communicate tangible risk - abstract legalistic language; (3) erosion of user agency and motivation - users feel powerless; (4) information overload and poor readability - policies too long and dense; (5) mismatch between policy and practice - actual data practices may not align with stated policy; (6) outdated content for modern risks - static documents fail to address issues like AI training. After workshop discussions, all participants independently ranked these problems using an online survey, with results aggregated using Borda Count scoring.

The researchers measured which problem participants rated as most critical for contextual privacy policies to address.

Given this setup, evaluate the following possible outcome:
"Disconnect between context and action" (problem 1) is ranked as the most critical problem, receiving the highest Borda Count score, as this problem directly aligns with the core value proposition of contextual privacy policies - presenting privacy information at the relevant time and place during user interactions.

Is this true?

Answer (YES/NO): YES